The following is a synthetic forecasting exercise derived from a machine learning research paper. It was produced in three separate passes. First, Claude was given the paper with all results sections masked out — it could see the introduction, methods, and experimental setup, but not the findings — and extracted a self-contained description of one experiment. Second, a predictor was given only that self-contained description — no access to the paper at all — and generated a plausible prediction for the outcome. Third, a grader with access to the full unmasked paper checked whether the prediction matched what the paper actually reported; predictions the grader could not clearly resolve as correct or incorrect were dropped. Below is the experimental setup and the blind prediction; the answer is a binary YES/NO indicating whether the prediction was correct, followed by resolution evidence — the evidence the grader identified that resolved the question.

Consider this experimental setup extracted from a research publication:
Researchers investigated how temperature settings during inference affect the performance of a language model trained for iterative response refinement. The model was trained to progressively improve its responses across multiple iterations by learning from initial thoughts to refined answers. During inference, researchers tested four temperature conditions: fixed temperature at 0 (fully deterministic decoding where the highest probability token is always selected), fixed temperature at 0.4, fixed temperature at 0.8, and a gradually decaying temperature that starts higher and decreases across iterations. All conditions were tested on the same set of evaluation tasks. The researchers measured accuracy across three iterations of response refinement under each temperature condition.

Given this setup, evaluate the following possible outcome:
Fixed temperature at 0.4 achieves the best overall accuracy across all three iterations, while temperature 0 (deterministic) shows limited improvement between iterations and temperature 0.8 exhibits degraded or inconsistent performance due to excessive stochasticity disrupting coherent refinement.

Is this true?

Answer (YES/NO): NO